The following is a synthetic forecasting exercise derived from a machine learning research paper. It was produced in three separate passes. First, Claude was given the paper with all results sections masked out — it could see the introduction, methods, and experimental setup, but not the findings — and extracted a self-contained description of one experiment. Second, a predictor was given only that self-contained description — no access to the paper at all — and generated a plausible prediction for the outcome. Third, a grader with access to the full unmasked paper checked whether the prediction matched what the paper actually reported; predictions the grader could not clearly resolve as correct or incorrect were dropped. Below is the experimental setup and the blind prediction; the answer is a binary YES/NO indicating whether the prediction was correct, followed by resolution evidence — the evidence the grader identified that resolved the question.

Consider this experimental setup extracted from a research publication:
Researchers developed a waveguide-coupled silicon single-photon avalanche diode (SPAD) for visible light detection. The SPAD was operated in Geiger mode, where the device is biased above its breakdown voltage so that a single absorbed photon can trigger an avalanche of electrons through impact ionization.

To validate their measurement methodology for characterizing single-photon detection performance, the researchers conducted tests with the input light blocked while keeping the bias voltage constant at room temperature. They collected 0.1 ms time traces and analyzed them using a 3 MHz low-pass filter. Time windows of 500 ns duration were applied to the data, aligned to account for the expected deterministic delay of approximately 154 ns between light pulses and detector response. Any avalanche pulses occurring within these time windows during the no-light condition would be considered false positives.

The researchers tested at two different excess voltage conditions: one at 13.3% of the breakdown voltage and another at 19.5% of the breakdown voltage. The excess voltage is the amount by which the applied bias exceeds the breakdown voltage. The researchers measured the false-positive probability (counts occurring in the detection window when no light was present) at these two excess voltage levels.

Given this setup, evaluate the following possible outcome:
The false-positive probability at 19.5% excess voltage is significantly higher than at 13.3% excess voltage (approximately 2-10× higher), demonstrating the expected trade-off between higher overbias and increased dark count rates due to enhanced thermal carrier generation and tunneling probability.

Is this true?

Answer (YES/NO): YES